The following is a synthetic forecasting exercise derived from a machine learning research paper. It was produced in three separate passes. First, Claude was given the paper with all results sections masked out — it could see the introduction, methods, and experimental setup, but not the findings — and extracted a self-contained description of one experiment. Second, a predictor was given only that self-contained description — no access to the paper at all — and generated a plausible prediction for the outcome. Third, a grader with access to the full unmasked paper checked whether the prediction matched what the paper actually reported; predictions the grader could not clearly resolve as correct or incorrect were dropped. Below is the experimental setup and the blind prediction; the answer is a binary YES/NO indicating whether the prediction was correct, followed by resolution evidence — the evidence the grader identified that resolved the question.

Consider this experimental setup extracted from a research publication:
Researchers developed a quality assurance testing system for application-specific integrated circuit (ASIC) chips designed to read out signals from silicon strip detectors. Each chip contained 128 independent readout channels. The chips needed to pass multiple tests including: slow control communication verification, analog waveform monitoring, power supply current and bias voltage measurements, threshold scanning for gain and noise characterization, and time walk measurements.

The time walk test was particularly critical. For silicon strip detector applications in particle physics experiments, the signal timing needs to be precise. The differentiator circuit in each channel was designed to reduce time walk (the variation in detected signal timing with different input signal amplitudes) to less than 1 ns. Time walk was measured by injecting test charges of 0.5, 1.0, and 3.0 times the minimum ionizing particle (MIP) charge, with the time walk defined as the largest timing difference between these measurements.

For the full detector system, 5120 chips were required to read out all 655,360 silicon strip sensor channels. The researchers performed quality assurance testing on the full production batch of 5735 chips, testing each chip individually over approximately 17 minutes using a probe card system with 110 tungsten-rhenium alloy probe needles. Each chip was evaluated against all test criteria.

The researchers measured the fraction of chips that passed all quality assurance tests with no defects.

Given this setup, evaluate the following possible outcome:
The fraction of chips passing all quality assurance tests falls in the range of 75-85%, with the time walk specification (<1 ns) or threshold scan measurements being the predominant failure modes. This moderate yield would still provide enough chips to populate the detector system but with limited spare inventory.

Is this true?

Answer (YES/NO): YES